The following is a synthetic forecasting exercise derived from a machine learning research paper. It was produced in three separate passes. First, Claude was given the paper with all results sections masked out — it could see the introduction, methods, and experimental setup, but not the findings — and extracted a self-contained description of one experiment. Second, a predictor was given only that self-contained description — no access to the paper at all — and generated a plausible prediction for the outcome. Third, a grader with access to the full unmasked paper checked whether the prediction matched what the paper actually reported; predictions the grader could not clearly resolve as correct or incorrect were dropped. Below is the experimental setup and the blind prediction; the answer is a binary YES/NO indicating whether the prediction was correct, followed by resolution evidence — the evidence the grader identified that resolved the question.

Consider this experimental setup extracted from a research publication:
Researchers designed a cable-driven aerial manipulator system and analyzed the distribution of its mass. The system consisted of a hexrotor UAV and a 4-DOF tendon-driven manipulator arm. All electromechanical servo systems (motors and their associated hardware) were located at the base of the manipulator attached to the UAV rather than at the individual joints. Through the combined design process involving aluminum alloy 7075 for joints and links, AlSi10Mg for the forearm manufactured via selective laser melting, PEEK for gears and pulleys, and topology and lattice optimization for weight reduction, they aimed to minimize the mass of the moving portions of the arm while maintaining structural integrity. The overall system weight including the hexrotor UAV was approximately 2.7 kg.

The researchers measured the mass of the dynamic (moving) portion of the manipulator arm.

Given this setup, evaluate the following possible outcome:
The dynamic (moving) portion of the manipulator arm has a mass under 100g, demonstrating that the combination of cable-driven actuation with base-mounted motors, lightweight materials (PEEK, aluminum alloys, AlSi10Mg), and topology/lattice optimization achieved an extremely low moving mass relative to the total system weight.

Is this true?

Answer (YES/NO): NO